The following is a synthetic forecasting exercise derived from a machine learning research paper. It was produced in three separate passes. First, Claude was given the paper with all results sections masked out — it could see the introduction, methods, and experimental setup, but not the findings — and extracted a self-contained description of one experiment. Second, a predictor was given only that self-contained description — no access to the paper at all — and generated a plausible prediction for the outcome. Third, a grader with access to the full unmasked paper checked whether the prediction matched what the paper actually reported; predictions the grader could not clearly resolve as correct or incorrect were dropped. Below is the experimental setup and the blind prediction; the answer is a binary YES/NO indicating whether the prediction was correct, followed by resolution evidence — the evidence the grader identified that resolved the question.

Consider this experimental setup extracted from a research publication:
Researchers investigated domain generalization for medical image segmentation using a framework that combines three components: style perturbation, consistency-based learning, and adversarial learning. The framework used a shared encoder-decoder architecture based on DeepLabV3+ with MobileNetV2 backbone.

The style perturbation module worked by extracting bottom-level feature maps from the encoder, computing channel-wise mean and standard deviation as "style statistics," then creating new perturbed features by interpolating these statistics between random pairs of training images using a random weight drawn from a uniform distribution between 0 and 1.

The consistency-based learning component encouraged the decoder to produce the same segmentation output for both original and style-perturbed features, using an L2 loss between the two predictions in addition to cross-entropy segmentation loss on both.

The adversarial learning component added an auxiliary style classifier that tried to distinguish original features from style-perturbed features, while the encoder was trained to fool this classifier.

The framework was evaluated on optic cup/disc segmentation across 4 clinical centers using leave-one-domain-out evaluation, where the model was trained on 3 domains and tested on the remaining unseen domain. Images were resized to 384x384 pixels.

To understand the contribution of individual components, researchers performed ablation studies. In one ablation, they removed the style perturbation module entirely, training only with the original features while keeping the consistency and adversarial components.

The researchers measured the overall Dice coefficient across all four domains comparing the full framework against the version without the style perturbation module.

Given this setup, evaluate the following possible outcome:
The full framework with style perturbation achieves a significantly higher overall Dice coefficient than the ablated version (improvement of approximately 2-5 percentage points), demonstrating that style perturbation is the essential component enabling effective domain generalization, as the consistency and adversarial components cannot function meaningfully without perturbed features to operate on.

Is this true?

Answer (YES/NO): NO